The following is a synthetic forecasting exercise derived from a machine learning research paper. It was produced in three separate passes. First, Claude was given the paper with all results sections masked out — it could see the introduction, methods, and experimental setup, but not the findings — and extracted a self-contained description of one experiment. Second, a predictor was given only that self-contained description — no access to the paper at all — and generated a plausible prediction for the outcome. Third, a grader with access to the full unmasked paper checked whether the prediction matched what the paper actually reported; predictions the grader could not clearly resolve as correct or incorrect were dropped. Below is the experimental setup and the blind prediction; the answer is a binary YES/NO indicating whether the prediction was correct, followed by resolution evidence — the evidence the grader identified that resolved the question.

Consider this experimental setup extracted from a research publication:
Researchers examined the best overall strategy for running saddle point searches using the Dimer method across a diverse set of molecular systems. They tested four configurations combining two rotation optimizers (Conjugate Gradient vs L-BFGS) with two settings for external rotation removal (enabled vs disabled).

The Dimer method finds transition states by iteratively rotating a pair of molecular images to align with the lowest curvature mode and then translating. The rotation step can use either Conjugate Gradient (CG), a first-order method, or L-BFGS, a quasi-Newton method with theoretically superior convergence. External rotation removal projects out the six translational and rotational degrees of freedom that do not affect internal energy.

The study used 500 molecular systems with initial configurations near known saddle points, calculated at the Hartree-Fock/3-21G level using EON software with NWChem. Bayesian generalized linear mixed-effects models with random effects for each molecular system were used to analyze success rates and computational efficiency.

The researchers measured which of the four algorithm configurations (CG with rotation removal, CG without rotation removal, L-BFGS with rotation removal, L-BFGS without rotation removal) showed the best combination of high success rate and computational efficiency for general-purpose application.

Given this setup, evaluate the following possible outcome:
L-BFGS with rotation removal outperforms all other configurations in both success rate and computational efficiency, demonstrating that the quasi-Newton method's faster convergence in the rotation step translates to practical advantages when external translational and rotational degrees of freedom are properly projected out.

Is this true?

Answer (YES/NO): NO